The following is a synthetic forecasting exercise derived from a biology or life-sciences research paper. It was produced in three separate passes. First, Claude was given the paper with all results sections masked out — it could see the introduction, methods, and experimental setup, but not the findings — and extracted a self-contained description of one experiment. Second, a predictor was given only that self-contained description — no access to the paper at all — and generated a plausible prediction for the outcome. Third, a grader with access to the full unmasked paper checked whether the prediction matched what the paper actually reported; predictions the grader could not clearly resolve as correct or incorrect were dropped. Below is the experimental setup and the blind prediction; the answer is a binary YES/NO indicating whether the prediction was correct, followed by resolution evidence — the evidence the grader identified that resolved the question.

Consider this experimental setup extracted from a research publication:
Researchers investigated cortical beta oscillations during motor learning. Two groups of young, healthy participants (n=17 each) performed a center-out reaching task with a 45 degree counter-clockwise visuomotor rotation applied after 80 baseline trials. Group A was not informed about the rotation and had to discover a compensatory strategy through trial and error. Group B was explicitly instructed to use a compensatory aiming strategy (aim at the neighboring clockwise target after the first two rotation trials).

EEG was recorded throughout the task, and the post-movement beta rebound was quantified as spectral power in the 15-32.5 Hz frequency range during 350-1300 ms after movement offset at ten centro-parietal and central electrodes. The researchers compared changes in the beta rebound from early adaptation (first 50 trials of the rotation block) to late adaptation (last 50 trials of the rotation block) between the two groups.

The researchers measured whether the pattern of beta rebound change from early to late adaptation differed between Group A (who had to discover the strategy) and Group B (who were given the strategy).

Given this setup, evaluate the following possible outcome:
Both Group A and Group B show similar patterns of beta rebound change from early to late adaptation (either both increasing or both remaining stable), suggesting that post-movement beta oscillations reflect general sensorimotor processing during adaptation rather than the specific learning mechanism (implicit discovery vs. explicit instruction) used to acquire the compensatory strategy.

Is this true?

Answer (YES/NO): NO